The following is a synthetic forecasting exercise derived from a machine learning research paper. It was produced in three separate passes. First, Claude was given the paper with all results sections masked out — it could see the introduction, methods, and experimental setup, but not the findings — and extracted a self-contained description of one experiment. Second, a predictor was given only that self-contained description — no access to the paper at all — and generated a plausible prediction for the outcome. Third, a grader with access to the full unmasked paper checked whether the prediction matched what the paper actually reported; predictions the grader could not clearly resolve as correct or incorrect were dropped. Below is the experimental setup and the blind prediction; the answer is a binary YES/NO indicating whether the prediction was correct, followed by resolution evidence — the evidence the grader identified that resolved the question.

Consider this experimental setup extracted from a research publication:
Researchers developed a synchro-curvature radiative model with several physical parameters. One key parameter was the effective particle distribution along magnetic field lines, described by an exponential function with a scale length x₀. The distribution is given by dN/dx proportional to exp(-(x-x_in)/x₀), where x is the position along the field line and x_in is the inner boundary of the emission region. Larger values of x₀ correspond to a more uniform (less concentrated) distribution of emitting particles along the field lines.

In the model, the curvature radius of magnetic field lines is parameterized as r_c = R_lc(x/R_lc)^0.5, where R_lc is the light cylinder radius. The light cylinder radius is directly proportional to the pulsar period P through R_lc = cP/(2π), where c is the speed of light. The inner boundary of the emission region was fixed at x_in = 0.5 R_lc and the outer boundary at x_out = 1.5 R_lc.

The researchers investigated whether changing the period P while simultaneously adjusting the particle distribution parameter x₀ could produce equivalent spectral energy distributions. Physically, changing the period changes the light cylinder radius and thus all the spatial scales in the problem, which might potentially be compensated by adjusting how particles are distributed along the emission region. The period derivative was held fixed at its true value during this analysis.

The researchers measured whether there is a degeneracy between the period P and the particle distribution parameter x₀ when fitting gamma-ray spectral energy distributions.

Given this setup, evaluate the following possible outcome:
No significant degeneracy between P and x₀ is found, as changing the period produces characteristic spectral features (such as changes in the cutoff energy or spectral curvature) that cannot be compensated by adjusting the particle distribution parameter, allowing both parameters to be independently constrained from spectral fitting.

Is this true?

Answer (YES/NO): NO